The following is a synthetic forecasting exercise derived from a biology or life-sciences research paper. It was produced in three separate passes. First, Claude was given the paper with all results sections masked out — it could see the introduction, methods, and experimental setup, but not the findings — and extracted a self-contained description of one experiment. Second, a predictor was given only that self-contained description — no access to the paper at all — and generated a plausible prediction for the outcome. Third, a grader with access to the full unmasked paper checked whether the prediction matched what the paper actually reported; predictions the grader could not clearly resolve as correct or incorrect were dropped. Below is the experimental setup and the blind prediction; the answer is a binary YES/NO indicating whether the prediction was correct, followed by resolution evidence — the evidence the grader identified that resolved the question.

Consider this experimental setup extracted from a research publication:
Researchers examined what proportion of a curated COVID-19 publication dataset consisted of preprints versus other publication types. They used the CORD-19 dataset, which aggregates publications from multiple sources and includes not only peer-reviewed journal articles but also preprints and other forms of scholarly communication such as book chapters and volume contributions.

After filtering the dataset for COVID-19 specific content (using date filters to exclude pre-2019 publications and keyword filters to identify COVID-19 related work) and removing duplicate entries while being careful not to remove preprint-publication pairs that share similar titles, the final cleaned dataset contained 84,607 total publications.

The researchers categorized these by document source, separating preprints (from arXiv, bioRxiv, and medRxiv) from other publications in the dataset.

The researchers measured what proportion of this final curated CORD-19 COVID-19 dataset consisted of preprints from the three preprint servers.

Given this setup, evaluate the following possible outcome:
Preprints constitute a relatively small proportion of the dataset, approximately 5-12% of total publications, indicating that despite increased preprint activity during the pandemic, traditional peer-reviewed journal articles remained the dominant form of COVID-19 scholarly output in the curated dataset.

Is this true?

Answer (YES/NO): NO